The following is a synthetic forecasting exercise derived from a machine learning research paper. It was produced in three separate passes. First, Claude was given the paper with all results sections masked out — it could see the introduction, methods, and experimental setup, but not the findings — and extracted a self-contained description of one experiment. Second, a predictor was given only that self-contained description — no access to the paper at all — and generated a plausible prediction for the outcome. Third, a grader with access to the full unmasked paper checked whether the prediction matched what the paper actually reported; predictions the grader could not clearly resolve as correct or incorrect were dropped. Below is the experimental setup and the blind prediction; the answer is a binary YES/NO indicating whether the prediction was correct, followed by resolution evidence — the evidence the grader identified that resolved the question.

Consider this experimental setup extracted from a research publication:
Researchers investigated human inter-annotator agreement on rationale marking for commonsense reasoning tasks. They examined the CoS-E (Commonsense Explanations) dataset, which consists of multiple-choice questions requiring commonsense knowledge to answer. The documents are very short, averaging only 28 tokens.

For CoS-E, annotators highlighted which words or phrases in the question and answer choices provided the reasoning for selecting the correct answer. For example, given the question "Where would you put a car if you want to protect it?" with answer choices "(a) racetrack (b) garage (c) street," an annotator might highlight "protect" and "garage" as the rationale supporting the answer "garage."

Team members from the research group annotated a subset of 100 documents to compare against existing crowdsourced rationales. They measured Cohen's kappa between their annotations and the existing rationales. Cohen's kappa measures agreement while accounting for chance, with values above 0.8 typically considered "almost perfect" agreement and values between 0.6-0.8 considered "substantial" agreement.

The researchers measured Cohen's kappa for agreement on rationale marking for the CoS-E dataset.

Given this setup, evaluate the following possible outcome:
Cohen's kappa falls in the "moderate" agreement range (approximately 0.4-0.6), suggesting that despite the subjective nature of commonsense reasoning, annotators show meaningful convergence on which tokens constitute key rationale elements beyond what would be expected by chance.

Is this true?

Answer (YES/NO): NO